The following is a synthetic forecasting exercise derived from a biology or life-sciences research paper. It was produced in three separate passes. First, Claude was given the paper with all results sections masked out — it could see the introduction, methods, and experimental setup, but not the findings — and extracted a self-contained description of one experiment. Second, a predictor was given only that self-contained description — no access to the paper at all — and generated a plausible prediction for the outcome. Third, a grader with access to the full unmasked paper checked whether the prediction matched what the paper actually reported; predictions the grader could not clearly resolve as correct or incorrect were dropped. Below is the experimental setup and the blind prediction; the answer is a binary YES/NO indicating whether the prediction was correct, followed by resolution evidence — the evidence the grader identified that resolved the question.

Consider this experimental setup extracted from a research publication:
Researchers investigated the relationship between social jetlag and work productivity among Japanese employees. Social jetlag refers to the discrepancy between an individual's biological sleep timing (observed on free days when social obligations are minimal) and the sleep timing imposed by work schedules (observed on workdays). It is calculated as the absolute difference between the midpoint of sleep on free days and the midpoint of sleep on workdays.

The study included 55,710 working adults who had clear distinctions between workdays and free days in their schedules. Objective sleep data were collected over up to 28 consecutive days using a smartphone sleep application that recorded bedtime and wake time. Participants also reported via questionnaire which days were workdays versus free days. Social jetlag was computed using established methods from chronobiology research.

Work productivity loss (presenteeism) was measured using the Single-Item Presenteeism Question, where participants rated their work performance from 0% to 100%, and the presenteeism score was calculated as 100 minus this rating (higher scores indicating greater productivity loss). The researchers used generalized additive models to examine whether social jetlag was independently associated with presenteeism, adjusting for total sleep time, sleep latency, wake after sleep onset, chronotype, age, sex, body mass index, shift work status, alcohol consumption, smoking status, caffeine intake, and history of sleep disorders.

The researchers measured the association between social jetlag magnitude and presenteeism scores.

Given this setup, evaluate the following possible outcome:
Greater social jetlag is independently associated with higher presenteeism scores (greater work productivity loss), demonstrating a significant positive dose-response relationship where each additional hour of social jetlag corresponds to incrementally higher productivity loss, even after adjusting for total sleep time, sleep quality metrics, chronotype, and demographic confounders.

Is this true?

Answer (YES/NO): YES